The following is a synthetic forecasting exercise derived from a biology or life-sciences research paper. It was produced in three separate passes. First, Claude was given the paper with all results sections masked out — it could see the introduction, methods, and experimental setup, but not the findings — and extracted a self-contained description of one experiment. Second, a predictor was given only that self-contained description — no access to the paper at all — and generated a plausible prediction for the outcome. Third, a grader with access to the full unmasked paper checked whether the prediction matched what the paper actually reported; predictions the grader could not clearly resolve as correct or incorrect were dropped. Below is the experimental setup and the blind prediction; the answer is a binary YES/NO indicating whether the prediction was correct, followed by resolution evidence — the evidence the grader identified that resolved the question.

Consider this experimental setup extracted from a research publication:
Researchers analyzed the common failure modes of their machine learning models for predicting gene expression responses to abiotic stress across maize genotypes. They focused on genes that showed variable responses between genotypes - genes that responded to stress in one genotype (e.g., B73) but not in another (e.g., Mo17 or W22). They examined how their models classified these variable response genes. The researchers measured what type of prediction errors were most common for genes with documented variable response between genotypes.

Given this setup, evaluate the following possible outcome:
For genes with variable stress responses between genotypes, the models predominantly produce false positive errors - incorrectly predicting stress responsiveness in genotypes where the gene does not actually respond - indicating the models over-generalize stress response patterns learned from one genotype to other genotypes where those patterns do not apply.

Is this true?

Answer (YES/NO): YES